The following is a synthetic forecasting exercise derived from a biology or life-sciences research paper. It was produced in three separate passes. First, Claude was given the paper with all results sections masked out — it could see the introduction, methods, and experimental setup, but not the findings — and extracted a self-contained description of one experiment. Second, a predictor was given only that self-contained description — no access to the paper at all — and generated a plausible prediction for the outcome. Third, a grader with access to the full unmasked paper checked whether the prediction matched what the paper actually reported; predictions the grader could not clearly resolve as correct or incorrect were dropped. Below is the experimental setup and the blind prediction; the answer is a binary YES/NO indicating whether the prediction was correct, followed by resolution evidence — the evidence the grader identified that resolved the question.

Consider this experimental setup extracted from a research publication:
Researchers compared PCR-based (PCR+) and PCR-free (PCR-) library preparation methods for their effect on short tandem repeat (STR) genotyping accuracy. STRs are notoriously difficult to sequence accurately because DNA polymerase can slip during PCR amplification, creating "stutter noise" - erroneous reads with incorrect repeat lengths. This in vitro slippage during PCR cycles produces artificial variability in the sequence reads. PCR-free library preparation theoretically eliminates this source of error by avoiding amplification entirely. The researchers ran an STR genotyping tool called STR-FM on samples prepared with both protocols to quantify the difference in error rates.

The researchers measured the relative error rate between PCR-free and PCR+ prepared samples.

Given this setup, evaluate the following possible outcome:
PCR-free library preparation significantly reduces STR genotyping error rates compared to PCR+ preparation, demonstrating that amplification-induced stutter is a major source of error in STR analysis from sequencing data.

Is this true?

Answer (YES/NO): YES